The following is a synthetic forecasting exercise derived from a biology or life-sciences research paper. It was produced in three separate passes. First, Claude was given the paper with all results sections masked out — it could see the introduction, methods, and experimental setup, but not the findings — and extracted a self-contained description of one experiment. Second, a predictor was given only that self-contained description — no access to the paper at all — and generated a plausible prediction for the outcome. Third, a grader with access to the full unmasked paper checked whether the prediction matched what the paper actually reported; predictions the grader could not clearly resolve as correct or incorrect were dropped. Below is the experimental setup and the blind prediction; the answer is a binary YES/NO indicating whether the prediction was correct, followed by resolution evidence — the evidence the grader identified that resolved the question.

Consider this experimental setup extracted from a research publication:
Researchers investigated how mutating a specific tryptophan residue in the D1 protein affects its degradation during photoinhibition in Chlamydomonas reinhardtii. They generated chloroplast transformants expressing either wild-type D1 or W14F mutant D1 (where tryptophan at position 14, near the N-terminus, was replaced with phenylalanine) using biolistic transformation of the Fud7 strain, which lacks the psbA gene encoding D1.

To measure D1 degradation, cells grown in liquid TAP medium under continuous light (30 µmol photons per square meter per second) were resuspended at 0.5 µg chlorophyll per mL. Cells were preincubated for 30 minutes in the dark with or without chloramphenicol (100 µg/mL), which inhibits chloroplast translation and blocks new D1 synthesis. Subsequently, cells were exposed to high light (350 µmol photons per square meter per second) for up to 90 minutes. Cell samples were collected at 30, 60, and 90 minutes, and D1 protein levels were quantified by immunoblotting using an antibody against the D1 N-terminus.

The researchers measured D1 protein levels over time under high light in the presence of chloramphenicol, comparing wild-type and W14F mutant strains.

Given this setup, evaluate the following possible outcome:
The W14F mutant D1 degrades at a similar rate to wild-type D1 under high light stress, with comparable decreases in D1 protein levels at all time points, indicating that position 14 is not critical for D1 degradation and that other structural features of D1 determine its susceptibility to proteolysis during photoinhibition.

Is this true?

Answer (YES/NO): NO